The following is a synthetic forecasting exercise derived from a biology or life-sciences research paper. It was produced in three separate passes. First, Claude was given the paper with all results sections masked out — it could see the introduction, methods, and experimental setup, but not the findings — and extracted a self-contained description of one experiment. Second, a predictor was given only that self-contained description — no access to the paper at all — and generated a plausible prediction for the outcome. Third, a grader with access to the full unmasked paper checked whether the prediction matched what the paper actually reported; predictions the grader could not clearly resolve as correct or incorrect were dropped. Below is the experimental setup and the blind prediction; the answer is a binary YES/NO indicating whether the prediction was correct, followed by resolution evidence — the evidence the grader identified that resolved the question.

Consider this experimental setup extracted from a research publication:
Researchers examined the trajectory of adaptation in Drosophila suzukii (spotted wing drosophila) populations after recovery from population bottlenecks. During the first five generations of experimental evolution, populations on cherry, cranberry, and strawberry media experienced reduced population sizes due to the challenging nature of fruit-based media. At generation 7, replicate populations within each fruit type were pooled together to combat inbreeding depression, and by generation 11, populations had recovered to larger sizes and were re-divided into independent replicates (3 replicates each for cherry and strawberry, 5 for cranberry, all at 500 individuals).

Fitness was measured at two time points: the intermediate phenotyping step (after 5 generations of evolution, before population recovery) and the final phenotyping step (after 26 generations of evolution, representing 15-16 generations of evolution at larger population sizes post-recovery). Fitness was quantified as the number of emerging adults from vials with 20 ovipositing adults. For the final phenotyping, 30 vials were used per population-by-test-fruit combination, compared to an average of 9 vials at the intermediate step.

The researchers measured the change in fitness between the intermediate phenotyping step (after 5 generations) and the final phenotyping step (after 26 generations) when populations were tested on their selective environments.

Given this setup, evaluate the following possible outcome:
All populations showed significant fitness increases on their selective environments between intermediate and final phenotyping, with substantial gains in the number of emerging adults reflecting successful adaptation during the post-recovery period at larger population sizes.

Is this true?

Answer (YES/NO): YES